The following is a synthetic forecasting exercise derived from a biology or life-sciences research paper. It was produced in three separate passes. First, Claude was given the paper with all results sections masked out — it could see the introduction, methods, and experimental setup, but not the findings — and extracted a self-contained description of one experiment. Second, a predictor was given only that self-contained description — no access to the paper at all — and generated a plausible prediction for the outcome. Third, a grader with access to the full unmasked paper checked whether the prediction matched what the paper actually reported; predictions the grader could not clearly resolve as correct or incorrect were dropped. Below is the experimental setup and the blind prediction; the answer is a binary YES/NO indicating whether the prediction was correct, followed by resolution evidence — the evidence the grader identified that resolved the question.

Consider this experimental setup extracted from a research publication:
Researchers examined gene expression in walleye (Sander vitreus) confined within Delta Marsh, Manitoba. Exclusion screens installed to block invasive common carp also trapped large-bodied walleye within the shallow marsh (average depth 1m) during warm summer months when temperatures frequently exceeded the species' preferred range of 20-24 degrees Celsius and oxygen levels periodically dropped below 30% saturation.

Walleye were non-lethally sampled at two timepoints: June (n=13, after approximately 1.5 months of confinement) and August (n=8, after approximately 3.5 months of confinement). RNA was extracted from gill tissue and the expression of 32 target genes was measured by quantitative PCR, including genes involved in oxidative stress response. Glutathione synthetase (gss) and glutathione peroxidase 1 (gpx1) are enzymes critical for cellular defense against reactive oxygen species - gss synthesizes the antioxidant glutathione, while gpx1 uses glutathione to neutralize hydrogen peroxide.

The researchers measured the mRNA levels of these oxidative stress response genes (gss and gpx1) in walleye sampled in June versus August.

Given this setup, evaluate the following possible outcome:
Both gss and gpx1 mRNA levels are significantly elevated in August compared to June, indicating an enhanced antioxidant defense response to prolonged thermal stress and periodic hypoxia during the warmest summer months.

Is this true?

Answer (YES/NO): NO